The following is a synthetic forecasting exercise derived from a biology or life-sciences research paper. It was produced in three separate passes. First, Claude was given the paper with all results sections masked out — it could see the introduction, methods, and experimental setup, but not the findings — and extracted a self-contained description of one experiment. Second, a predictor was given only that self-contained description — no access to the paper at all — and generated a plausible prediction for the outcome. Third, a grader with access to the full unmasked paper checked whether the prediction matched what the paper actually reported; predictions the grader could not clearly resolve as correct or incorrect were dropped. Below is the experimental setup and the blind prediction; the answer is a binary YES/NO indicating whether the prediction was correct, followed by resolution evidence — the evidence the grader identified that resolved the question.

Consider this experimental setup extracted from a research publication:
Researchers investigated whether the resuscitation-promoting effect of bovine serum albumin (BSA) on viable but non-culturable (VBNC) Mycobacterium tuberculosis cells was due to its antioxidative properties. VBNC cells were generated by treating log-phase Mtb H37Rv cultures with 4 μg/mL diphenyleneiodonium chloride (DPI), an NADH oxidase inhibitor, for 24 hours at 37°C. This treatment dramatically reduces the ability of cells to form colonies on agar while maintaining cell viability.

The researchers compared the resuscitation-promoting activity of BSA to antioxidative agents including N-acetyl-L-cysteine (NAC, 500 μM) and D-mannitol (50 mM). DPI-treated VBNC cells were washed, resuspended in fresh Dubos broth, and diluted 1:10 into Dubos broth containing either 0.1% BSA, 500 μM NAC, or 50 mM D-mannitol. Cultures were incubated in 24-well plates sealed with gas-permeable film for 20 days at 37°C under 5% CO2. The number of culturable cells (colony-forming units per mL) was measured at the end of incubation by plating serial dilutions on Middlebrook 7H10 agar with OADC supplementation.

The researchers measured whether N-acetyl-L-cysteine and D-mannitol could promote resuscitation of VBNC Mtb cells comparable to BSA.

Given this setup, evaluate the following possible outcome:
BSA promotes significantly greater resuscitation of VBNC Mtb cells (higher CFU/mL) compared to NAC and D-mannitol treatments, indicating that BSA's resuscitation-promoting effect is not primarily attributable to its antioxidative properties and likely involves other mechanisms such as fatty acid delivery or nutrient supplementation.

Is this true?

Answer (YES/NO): NO